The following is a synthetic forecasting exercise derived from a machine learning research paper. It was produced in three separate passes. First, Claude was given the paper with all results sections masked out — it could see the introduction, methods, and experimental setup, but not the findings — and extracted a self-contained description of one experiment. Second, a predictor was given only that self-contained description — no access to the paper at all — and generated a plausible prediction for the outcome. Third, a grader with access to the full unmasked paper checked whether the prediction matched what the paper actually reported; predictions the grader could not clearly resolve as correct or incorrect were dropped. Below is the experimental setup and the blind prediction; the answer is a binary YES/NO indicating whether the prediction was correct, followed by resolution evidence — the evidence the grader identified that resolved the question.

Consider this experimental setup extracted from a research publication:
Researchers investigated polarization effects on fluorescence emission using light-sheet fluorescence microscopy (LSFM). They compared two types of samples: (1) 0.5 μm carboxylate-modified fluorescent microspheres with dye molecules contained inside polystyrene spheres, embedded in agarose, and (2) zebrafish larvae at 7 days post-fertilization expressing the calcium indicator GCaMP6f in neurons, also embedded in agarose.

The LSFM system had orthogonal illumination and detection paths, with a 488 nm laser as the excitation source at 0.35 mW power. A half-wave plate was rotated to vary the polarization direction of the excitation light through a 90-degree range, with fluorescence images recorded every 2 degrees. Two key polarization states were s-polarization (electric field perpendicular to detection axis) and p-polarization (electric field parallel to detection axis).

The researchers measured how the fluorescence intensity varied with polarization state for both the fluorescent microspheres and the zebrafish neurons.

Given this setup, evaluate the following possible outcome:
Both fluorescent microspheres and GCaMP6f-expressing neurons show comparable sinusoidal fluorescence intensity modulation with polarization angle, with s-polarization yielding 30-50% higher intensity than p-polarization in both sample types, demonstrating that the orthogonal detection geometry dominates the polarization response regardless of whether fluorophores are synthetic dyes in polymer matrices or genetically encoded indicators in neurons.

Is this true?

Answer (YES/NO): NO